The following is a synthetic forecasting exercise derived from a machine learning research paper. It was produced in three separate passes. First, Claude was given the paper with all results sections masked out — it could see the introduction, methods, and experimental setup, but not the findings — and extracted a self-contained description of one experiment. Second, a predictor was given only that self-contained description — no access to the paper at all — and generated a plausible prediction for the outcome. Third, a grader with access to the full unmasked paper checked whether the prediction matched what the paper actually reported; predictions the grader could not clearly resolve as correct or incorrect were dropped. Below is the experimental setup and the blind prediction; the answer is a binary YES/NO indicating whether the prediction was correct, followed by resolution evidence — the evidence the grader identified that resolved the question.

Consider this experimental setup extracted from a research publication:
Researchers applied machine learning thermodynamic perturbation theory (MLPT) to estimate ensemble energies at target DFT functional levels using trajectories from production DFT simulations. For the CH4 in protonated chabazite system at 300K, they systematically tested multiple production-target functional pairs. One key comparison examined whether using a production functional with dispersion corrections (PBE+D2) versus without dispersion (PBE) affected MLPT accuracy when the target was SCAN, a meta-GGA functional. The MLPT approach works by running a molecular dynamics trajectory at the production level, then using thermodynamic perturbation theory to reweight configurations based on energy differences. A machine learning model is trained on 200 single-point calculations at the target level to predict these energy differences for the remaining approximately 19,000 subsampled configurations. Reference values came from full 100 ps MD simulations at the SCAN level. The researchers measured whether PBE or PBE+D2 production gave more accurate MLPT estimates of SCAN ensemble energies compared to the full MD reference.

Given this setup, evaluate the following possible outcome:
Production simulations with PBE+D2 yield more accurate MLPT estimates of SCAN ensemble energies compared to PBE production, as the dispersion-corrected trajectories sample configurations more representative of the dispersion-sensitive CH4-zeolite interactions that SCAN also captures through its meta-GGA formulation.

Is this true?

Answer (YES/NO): YES